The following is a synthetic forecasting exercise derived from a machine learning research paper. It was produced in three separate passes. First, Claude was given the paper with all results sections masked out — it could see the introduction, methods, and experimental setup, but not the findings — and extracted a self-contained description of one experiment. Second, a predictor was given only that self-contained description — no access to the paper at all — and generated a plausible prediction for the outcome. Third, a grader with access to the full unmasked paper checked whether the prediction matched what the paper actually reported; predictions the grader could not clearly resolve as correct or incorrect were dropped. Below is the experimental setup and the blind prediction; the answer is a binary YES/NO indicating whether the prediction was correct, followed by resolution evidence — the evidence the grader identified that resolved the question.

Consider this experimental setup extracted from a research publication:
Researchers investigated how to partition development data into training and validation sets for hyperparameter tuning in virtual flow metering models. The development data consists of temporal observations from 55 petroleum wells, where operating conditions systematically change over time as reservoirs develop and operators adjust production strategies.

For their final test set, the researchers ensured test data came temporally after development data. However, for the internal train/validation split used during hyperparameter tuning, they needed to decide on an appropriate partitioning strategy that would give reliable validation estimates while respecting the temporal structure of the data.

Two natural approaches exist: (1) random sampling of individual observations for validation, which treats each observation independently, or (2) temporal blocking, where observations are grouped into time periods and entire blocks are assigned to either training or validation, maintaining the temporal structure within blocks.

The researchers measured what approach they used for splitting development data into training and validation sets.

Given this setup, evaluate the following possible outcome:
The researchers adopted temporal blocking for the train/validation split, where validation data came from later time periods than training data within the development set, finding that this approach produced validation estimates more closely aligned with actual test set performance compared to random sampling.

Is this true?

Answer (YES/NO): NO